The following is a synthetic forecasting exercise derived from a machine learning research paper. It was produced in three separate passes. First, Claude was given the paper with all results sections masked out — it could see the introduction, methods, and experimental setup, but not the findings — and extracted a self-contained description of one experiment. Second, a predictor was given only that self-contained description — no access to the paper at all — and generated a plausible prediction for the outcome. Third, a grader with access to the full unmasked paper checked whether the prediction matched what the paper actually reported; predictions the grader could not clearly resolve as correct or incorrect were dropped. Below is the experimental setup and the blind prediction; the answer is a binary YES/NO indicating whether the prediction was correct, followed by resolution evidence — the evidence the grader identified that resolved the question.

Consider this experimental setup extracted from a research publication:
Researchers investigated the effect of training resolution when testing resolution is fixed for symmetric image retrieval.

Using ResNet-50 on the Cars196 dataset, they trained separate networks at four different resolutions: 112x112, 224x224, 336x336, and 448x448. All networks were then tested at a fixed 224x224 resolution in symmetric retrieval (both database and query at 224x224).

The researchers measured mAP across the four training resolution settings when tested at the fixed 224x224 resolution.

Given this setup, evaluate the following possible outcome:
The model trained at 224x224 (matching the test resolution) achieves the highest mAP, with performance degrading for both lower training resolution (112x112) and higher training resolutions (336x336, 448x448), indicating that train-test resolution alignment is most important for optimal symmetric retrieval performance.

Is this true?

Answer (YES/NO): YES